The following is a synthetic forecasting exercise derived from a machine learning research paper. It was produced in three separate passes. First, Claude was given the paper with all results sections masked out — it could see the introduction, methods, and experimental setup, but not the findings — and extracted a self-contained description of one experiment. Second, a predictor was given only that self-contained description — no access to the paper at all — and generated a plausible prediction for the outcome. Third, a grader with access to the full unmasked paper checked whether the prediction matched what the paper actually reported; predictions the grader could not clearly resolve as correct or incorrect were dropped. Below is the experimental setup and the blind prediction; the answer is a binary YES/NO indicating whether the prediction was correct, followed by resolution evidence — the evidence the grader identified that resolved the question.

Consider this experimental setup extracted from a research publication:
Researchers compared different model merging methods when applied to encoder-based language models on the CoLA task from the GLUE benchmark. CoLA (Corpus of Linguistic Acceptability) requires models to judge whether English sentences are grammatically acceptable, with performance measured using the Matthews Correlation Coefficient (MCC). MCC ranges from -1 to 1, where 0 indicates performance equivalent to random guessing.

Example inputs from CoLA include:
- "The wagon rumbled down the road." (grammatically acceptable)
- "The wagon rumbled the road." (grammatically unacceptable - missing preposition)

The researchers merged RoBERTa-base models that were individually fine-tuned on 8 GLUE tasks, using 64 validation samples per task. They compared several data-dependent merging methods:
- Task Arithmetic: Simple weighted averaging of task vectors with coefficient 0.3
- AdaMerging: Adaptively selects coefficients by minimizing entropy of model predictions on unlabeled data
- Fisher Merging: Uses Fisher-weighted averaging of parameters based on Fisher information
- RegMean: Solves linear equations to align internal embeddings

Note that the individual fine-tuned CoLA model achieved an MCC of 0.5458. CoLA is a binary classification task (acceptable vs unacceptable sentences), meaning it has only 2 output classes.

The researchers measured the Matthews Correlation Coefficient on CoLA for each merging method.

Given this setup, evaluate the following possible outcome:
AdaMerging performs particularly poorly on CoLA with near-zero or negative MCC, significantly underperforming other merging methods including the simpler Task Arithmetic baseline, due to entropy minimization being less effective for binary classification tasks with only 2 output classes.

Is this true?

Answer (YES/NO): YES